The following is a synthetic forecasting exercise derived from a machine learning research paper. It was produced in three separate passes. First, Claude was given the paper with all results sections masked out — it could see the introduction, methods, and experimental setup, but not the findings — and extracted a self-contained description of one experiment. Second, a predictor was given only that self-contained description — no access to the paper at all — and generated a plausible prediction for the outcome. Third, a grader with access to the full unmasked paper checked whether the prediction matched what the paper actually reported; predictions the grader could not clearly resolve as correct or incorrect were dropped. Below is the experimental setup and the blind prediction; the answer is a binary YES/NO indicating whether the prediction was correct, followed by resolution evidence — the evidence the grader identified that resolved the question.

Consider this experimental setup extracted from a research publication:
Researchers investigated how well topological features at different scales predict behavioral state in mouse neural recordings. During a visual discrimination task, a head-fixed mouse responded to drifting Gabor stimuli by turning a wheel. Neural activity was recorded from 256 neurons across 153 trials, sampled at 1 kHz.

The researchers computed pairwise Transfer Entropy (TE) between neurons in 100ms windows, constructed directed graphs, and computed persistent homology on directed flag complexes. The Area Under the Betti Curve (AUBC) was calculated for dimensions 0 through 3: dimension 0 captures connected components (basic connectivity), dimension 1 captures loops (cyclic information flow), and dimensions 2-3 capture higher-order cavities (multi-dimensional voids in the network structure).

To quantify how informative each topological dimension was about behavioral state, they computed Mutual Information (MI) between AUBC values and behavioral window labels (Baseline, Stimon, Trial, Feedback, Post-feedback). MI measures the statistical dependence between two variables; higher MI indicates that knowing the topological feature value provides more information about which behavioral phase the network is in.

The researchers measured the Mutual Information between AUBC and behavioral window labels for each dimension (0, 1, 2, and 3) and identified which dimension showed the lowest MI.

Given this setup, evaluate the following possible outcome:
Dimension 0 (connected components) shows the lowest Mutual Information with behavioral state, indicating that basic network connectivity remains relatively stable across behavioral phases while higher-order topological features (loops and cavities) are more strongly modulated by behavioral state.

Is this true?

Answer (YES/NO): YES